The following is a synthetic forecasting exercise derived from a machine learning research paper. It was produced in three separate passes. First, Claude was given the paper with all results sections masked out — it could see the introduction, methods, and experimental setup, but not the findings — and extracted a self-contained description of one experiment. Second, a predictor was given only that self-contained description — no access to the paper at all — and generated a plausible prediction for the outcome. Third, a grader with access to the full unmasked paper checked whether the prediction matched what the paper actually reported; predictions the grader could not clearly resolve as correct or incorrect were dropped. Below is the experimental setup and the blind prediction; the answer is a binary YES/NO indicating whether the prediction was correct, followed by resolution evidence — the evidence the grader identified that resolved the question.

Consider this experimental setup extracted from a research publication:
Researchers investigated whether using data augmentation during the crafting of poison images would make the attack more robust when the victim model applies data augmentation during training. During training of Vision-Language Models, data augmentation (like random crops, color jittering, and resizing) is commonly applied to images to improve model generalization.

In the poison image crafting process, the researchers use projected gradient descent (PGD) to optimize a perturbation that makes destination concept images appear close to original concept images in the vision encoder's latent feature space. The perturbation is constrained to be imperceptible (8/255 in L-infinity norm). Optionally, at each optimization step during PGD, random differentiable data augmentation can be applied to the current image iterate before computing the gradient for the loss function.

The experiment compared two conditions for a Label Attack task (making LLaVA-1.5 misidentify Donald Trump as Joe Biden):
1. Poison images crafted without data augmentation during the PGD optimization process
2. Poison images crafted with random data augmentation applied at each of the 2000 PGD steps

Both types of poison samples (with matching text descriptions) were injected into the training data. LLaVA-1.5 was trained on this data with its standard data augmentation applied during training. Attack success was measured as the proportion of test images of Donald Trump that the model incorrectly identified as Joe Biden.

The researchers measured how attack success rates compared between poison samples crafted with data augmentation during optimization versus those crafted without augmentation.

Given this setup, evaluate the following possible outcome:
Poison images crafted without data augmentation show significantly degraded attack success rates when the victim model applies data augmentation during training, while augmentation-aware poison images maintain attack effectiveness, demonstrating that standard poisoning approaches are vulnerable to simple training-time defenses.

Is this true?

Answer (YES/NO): NO